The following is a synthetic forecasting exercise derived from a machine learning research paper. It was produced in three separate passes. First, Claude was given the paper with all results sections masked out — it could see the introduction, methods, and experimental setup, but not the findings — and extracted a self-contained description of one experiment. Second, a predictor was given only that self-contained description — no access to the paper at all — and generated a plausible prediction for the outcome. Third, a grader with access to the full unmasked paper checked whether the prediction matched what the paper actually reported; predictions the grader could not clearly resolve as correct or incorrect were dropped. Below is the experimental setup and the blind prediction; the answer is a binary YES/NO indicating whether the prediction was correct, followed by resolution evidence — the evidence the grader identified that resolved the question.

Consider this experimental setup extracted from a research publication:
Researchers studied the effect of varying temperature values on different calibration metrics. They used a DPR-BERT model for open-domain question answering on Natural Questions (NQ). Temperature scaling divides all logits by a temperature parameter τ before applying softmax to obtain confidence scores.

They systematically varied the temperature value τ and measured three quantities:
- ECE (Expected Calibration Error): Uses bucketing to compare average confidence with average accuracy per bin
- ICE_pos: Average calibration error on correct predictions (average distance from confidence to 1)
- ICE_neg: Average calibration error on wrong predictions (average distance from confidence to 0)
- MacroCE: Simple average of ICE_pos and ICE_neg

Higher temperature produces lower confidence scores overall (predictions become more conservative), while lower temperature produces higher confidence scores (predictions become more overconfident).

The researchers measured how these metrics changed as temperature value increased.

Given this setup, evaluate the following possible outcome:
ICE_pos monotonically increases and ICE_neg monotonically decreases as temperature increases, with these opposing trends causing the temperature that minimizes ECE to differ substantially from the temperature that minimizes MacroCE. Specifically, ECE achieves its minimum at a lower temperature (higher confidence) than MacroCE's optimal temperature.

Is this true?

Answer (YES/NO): NO